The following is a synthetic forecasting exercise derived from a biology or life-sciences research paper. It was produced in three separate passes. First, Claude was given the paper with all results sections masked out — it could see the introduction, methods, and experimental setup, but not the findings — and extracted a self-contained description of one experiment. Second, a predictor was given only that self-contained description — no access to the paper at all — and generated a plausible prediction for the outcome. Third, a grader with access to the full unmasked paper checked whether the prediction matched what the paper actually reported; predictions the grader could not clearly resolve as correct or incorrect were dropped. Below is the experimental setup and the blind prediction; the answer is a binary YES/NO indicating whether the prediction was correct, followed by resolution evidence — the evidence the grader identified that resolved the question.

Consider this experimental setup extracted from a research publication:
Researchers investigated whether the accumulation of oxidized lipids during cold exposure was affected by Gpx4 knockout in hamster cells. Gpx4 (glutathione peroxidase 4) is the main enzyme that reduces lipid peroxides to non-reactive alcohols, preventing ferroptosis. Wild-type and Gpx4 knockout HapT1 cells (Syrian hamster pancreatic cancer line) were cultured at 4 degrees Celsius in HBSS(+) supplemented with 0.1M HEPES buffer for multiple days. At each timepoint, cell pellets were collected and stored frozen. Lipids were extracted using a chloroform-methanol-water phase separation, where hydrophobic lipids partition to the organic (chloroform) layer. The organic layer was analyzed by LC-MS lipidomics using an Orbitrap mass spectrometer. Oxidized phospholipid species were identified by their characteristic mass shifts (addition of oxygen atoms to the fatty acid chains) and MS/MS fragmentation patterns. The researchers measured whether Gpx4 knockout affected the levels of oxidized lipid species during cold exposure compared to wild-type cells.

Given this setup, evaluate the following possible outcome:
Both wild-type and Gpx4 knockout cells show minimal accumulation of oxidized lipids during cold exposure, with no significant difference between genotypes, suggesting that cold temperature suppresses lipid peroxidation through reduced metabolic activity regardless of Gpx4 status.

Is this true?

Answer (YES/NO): NO